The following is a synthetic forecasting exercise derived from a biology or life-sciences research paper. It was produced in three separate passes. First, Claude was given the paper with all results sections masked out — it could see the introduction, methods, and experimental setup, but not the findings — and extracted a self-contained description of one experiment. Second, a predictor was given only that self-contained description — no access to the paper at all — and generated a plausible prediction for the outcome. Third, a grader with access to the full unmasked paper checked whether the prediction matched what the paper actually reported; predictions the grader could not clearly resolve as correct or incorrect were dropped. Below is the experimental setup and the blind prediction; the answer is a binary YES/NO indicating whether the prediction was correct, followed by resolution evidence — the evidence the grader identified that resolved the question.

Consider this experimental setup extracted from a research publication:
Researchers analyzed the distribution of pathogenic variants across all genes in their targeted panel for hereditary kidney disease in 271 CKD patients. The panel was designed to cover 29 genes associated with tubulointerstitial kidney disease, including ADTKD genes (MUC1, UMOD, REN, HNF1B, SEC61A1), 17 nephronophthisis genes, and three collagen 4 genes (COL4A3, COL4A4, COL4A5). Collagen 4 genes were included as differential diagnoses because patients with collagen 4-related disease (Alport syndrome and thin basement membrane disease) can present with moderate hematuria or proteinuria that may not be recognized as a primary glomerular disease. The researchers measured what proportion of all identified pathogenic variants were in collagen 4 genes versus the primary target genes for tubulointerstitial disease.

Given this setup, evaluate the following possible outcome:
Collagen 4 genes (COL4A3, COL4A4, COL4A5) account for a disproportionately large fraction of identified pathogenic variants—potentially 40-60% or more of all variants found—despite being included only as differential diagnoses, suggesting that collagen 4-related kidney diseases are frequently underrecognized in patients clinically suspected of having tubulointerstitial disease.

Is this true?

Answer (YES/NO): YES